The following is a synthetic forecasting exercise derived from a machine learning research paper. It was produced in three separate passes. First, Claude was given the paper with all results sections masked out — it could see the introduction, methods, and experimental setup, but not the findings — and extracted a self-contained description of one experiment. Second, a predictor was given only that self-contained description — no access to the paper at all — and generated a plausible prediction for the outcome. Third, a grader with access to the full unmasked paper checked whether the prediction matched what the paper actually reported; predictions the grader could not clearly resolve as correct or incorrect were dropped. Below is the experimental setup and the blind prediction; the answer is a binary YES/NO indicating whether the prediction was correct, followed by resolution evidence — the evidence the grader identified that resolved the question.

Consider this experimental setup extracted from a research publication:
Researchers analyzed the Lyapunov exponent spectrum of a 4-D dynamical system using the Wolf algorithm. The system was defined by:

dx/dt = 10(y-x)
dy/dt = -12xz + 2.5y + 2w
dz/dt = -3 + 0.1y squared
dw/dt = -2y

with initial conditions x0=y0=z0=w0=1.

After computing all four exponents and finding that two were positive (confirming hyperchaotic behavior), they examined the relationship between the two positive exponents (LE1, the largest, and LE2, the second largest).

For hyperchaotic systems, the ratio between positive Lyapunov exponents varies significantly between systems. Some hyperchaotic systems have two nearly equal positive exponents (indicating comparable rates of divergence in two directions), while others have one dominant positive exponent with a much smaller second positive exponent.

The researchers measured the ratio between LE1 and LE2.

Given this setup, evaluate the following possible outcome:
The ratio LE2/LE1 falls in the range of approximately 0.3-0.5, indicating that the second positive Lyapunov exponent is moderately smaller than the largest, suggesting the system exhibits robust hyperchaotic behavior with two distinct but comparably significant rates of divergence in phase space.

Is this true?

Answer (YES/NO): NO